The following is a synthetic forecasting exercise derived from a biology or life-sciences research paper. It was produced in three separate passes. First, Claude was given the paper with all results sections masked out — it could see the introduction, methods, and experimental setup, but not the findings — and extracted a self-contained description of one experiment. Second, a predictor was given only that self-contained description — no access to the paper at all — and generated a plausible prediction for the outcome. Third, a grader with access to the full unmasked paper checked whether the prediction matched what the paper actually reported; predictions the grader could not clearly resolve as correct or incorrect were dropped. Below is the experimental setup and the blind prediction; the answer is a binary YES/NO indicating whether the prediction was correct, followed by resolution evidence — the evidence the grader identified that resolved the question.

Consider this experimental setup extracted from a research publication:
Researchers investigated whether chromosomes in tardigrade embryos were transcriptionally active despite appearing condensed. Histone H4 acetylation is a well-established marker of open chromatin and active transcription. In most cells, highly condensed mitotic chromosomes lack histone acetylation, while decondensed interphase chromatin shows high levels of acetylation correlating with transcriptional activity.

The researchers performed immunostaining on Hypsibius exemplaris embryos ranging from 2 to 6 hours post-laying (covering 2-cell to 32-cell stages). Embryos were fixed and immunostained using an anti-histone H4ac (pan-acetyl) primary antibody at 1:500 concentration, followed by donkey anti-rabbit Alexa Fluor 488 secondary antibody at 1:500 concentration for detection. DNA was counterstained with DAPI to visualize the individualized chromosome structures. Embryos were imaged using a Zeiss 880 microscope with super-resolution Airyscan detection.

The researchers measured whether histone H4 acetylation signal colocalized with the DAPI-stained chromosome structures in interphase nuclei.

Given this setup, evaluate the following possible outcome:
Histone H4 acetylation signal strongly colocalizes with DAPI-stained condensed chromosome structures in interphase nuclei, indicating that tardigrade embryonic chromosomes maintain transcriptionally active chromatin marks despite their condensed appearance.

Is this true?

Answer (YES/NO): YES